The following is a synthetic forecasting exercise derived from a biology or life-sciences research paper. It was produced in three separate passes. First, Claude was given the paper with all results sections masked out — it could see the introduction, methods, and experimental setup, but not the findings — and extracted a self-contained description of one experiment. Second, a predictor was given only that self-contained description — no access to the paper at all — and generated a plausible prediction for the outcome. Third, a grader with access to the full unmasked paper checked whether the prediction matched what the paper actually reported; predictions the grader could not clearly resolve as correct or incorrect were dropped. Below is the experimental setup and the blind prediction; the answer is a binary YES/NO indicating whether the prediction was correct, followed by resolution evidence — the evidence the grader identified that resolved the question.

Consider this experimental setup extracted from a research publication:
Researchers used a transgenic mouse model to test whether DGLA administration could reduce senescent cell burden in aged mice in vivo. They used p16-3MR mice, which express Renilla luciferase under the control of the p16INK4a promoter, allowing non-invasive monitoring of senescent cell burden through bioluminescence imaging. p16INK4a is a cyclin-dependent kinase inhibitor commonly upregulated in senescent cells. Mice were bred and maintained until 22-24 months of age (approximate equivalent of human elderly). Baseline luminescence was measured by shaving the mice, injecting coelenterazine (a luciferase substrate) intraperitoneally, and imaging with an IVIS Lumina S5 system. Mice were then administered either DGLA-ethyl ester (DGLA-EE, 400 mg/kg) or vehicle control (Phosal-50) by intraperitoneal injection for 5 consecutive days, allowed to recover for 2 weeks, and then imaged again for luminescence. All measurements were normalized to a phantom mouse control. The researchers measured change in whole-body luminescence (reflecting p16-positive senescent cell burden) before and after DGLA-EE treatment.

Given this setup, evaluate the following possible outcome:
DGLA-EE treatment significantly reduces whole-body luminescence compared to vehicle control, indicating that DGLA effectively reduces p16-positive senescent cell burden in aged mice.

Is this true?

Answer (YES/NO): NO